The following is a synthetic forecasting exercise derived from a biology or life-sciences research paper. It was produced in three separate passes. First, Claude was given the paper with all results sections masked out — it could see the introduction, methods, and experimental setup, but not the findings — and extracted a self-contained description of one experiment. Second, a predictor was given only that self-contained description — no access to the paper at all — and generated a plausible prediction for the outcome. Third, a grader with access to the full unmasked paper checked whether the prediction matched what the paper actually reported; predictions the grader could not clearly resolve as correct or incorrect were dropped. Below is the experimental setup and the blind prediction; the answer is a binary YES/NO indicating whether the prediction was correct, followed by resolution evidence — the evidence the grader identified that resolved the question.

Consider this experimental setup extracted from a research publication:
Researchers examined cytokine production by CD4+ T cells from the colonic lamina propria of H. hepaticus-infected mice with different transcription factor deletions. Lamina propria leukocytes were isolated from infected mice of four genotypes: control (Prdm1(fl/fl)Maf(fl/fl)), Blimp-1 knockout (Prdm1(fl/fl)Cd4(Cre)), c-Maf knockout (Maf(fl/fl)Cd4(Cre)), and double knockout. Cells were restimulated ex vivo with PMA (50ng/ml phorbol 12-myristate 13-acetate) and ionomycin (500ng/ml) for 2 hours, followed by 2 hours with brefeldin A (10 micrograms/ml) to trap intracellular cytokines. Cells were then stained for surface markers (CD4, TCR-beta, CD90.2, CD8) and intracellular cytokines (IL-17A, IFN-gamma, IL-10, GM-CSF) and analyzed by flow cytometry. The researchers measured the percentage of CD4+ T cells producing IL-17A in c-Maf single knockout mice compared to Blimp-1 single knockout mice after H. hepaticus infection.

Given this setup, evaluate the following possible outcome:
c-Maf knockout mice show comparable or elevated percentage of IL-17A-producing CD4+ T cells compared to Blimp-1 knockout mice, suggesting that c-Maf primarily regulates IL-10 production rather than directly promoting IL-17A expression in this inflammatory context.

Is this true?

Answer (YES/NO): YES